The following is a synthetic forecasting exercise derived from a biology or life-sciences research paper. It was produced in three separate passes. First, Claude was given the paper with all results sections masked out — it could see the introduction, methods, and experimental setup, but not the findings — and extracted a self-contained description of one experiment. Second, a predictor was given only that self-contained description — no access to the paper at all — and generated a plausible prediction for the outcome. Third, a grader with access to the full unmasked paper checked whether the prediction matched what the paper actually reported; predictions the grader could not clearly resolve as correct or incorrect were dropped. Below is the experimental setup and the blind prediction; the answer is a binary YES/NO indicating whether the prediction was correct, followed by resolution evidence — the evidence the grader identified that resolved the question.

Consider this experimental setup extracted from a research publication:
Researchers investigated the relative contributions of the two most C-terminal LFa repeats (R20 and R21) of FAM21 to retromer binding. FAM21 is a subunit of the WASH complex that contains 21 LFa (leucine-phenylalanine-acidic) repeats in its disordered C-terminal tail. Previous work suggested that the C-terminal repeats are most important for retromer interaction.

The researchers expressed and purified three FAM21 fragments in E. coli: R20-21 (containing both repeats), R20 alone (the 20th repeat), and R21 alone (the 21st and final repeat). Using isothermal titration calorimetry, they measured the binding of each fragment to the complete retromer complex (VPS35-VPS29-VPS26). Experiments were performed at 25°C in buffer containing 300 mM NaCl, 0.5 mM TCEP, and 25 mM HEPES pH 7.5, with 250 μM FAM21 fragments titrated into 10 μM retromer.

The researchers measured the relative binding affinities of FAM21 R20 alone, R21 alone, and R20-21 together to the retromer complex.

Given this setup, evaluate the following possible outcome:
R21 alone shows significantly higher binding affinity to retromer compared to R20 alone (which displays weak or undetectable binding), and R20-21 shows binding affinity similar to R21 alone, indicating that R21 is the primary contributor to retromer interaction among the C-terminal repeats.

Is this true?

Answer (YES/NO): NO